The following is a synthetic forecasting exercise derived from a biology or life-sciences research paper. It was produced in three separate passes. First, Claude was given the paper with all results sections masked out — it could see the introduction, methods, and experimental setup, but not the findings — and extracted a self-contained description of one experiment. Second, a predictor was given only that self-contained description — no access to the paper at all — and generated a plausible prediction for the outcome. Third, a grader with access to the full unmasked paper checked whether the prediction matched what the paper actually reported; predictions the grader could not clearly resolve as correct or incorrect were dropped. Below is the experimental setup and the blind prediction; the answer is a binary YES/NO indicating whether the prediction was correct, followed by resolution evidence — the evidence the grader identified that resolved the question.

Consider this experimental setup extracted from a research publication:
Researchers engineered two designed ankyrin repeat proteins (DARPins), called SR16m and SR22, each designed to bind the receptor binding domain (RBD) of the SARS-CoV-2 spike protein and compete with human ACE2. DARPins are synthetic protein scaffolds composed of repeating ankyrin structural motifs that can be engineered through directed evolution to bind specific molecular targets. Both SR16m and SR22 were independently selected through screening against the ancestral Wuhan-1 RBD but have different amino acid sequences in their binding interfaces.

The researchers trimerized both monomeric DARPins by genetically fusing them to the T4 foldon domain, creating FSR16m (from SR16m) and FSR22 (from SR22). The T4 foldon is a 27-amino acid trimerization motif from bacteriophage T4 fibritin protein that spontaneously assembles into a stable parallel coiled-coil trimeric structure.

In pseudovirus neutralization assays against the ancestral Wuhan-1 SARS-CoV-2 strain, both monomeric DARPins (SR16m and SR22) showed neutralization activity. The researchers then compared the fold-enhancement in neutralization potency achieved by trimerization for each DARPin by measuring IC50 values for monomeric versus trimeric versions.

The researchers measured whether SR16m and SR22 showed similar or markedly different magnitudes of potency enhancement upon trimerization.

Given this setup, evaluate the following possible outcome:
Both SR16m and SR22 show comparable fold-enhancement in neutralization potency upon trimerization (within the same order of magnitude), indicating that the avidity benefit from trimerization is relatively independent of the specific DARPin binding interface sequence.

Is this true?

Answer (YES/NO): YES